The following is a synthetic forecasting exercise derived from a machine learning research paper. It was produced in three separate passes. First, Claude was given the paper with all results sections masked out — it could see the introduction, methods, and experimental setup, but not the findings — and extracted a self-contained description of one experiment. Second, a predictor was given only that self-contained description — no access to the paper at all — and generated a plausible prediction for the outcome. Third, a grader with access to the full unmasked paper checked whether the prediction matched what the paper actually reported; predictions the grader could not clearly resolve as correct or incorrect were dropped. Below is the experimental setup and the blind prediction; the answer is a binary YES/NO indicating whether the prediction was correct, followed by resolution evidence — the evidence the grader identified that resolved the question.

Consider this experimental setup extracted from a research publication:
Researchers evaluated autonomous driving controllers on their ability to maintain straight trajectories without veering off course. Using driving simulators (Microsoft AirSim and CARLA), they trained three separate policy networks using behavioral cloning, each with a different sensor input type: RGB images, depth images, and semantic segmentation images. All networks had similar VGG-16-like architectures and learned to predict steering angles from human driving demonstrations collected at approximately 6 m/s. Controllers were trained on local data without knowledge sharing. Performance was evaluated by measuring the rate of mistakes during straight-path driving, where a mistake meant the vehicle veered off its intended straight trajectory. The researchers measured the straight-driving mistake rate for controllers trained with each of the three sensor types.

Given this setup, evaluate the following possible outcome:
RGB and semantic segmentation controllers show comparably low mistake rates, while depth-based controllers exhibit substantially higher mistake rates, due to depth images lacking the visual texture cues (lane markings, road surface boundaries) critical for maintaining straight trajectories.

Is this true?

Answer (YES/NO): NO